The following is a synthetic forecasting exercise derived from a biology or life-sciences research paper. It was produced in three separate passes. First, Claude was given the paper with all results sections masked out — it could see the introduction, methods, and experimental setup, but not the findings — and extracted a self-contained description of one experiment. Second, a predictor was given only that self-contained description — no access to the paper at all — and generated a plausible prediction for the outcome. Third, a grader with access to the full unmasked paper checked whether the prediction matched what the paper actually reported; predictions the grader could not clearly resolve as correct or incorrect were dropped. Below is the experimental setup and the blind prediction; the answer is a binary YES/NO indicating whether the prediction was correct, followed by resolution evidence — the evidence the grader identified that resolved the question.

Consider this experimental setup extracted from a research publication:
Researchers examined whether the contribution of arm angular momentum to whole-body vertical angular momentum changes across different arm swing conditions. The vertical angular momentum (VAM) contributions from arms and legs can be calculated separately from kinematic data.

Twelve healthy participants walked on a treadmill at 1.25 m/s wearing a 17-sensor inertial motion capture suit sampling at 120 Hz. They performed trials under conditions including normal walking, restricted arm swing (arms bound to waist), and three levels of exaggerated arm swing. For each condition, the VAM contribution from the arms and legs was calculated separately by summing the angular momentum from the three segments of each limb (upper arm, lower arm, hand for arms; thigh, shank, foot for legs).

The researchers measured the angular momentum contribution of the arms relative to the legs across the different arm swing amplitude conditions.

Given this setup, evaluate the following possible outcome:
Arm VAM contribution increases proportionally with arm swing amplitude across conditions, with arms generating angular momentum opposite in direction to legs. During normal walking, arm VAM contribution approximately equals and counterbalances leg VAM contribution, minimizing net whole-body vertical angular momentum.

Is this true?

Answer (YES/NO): NO